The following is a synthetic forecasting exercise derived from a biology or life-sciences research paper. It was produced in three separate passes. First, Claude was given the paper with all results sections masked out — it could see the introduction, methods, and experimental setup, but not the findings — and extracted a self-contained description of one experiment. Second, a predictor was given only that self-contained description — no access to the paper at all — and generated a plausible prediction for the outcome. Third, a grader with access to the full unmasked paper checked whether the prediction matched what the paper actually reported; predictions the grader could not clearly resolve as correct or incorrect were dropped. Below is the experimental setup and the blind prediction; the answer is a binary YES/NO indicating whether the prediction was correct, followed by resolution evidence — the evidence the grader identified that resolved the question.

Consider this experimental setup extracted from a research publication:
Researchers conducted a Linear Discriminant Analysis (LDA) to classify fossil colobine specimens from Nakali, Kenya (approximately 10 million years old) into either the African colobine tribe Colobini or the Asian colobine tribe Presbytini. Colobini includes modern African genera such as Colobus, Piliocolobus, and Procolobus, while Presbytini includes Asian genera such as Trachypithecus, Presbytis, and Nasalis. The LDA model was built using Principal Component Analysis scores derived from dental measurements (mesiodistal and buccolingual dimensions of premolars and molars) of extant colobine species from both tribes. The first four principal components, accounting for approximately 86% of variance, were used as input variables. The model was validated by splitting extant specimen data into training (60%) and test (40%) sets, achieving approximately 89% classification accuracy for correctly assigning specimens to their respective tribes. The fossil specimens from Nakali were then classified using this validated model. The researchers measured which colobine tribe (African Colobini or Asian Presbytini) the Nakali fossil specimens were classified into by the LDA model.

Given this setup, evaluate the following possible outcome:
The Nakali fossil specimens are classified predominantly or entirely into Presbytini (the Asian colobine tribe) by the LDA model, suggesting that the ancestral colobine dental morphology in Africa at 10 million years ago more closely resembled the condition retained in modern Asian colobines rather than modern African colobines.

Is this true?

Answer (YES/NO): NO